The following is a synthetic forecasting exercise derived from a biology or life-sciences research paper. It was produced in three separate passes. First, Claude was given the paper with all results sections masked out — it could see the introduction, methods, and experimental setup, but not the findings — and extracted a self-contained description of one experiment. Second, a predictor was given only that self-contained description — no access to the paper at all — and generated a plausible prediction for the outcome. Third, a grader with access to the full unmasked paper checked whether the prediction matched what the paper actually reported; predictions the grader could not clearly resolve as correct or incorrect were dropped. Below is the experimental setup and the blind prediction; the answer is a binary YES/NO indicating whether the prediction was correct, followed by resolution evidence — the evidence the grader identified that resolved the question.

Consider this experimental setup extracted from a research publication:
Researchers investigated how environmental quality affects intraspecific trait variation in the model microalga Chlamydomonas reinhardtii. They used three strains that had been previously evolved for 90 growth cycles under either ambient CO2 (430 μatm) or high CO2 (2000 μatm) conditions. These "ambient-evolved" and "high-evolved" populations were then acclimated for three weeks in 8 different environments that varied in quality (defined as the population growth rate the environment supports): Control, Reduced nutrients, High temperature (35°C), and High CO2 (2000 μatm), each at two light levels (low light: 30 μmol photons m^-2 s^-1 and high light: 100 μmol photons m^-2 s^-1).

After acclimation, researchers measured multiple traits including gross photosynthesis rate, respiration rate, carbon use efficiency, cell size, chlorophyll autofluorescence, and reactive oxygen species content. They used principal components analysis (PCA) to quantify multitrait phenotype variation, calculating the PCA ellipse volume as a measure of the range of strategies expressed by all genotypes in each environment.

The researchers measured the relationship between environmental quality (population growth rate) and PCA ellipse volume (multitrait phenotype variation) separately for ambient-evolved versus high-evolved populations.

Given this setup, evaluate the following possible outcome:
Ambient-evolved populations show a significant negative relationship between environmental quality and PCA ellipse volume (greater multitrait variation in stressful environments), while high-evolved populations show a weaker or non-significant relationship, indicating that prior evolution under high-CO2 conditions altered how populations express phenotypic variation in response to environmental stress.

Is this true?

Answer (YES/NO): NO